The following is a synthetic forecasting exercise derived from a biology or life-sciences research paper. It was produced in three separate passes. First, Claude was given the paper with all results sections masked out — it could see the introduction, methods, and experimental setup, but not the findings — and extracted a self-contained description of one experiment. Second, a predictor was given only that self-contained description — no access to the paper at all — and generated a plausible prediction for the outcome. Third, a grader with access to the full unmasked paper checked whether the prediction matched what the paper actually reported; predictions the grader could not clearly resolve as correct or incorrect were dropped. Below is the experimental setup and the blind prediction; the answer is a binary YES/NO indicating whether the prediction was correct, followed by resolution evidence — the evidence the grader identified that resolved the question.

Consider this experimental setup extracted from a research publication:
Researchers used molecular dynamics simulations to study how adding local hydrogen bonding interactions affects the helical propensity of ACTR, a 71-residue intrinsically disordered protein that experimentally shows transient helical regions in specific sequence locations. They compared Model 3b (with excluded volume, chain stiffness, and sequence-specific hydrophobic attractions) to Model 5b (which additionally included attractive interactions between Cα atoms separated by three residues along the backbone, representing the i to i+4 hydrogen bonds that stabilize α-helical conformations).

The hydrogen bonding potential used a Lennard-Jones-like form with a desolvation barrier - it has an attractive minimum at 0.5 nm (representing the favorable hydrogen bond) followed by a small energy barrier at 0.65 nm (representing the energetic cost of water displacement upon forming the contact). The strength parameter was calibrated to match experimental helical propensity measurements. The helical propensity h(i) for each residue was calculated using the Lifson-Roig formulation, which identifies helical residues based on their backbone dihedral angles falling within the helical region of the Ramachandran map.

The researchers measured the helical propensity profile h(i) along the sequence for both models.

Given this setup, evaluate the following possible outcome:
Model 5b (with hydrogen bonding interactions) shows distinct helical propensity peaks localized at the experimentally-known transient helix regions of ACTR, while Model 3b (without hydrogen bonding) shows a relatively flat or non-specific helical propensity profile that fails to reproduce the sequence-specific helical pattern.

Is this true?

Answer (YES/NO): YES